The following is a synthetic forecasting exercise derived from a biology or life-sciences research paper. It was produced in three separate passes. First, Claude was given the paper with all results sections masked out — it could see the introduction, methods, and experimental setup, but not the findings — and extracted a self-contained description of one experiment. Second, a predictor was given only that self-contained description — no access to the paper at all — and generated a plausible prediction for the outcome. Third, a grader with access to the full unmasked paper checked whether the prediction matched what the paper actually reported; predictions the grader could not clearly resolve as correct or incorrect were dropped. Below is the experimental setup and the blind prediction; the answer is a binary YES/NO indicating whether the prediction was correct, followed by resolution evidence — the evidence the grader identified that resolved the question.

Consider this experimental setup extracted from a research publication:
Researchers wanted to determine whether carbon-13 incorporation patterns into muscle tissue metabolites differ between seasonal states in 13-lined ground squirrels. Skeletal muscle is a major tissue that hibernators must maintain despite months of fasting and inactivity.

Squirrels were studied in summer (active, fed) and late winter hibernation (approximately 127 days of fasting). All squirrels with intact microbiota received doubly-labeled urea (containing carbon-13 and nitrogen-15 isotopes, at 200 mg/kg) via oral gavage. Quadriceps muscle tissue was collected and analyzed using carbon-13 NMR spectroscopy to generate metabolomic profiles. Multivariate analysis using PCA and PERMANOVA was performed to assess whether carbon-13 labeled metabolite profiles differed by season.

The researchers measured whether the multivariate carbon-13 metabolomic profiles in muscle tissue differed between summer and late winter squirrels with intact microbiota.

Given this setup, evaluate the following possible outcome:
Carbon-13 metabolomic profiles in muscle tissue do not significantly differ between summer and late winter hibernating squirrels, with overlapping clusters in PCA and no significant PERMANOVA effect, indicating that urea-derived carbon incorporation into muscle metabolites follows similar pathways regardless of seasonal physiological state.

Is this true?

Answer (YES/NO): YES